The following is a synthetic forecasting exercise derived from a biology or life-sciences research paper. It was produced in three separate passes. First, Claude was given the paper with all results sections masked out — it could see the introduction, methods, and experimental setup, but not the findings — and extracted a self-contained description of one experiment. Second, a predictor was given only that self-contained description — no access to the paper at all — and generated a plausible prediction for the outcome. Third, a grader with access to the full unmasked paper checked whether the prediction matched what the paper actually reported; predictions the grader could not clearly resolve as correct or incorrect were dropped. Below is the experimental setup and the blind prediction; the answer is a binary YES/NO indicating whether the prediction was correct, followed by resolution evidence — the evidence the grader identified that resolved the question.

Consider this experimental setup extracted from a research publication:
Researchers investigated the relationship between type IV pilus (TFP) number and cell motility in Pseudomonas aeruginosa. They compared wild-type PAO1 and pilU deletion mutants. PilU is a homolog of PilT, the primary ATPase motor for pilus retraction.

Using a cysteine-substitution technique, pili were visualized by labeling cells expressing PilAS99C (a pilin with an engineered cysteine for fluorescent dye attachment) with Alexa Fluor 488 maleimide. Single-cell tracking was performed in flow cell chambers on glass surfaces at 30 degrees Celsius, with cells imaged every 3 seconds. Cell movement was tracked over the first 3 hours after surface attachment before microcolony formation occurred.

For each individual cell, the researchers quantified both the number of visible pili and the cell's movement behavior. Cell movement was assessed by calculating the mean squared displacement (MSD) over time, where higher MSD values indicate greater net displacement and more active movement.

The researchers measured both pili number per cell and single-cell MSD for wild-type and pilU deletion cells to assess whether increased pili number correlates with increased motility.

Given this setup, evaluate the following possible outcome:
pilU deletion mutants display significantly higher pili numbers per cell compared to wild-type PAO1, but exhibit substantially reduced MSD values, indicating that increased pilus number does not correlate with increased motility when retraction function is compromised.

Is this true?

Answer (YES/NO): NO